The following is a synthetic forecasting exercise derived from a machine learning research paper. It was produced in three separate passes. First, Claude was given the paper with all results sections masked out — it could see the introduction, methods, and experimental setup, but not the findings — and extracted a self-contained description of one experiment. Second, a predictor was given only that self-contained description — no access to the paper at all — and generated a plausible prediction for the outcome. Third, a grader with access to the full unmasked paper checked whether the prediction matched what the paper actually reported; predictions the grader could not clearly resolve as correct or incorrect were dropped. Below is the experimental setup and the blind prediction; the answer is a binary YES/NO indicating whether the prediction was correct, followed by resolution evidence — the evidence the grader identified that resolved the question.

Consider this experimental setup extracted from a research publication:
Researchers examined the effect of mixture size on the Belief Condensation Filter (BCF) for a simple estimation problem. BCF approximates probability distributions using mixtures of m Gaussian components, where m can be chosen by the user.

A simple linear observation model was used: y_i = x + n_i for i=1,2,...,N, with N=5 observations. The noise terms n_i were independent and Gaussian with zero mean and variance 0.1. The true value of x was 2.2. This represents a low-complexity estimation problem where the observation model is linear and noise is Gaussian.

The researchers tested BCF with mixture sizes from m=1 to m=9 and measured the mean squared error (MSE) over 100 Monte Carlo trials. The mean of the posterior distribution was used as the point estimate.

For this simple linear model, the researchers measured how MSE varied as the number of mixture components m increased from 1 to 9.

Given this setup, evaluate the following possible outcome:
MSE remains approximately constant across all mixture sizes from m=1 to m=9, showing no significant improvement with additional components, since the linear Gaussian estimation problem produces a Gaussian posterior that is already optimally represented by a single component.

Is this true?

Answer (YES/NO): NO